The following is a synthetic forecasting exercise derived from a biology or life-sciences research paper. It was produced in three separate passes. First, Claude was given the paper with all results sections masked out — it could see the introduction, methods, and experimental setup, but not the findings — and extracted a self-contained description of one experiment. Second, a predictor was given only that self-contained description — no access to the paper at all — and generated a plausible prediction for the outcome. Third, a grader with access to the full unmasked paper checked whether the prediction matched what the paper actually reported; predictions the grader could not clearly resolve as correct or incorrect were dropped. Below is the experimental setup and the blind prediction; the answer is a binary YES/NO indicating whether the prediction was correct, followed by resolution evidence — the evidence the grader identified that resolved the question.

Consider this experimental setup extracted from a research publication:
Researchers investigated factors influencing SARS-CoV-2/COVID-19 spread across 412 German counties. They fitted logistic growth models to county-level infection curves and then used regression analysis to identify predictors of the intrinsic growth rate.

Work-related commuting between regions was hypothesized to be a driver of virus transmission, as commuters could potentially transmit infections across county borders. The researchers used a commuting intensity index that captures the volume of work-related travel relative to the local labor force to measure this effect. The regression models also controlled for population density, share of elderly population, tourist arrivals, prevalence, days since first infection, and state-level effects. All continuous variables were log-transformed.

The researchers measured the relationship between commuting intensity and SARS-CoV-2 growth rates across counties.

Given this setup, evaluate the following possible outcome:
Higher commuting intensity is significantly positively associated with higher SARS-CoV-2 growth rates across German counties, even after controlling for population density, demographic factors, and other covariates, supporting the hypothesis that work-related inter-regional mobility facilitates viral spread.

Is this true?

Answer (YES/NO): YES